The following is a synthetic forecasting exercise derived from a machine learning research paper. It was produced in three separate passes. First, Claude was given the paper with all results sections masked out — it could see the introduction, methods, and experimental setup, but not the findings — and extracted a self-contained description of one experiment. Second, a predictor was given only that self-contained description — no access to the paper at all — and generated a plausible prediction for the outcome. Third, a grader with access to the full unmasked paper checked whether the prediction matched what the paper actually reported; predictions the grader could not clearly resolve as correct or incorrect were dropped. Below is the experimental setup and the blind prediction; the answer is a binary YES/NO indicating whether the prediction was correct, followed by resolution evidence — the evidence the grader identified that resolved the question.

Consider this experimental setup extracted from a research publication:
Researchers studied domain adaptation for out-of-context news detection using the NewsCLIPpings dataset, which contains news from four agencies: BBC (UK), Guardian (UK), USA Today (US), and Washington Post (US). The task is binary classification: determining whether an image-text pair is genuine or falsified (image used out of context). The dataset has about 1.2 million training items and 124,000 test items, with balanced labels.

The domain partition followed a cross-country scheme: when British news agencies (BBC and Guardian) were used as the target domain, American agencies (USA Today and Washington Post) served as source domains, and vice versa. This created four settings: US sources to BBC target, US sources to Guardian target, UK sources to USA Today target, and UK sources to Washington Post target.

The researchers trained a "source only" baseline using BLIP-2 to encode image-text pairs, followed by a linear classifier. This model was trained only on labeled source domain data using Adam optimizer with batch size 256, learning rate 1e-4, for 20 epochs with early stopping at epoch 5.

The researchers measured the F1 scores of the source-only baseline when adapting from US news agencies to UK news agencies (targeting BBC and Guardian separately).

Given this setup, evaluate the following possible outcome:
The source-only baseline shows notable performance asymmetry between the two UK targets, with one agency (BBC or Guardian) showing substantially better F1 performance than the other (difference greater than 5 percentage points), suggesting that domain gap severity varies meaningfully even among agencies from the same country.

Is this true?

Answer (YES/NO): YES